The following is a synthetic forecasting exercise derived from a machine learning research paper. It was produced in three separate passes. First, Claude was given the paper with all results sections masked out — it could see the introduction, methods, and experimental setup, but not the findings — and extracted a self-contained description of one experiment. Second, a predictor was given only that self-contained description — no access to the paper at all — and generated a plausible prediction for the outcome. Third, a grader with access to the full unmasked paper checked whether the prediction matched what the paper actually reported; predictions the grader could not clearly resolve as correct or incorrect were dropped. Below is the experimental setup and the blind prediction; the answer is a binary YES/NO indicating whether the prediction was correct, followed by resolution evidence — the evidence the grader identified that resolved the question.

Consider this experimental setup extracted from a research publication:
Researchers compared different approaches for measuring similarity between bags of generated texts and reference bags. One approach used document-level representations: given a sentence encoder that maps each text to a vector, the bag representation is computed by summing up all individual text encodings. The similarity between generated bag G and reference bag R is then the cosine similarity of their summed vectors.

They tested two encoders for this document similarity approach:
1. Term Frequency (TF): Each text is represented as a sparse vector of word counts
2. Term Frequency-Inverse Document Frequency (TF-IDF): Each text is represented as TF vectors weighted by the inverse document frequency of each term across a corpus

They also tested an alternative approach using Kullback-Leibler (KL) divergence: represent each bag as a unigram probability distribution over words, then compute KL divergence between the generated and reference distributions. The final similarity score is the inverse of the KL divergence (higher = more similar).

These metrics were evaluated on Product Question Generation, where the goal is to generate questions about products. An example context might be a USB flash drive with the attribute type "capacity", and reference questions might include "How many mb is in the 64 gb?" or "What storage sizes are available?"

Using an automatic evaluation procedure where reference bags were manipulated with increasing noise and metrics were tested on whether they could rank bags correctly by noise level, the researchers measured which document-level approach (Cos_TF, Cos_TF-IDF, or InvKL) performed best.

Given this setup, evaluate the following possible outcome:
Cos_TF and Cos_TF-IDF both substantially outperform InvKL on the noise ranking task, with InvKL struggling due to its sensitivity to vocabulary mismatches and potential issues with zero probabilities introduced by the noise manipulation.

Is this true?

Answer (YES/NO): NO